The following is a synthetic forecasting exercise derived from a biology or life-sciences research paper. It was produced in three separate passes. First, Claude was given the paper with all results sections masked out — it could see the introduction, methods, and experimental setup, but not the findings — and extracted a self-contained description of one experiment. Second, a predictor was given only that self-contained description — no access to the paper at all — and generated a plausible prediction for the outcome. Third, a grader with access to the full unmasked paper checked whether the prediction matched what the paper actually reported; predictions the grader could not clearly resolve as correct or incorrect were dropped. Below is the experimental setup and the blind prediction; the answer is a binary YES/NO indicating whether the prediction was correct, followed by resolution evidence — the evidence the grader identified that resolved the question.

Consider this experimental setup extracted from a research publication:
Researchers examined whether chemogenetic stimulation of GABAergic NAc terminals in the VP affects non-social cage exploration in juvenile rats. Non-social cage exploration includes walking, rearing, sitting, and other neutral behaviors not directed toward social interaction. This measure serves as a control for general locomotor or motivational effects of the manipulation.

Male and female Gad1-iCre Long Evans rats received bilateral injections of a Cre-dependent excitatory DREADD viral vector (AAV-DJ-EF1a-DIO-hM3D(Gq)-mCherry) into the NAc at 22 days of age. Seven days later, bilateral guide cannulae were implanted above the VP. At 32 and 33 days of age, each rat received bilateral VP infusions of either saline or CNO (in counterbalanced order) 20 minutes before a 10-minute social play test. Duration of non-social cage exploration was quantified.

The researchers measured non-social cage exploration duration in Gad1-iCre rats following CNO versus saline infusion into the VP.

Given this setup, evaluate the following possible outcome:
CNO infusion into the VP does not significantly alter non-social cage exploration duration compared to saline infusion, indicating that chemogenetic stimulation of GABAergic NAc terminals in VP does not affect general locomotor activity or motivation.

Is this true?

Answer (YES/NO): NO